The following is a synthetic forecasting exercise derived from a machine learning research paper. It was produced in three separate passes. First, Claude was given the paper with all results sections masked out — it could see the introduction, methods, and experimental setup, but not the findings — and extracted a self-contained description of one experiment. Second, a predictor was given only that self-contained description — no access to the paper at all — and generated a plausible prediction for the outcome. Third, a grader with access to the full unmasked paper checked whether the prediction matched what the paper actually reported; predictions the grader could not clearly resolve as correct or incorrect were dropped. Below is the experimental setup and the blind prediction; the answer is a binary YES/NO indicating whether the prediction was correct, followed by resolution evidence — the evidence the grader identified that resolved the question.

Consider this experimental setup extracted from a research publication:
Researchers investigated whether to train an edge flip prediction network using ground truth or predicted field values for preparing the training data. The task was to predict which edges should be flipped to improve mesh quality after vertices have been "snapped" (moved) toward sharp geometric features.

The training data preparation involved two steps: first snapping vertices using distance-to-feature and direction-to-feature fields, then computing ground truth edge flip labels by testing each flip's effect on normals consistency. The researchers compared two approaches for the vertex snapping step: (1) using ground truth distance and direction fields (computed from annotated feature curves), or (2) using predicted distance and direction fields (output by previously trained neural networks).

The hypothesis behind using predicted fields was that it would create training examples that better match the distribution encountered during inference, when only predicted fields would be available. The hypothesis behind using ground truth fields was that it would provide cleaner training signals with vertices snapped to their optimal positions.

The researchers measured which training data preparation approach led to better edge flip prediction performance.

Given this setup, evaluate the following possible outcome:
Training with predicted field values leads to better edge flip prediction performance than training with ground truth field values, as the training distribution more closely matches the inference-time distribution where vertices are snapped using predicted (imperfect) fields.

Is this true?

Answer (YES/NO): NO